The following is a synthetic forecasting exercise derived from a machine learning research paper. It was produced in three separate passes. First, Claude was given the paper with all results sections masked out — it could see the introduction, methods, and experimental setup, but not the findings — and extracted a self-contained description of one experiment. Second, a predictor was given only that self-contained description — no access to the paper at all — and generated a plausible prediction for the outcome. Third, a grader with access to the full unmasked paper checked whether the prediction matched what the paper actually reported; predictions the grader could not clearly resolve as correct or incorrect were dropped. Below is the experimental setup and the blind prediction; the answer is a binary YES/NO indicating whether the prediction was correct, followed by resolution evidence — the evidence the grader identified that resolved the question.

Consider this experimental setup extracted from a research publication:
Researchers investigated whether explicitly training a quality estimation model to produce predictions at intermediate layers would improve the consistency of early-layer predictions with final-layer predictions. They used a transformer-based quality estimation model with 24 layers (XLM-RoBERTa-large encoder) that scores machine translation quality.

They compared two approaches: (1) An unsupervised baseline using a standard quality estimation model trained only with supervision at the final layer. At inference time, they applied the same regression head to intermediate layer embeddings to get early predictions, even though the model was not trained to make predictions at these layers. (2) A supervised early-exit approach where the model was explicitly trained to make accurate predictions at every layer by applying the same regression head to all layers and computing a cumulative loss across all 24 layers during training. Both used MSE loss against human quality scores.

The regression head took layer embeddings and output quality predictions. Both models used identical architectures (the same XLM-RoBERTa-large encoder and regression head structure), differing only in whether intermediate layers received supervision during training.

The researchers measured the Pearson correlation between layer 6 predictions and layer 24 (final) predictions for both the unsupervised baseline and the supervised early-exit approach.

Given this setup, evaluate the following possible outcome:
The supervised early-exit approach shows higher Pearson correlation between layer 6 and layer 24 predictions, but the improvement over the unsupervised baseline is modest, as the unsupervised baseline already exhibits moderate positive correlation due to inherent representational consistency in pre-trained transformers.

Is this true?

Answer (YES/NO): NO